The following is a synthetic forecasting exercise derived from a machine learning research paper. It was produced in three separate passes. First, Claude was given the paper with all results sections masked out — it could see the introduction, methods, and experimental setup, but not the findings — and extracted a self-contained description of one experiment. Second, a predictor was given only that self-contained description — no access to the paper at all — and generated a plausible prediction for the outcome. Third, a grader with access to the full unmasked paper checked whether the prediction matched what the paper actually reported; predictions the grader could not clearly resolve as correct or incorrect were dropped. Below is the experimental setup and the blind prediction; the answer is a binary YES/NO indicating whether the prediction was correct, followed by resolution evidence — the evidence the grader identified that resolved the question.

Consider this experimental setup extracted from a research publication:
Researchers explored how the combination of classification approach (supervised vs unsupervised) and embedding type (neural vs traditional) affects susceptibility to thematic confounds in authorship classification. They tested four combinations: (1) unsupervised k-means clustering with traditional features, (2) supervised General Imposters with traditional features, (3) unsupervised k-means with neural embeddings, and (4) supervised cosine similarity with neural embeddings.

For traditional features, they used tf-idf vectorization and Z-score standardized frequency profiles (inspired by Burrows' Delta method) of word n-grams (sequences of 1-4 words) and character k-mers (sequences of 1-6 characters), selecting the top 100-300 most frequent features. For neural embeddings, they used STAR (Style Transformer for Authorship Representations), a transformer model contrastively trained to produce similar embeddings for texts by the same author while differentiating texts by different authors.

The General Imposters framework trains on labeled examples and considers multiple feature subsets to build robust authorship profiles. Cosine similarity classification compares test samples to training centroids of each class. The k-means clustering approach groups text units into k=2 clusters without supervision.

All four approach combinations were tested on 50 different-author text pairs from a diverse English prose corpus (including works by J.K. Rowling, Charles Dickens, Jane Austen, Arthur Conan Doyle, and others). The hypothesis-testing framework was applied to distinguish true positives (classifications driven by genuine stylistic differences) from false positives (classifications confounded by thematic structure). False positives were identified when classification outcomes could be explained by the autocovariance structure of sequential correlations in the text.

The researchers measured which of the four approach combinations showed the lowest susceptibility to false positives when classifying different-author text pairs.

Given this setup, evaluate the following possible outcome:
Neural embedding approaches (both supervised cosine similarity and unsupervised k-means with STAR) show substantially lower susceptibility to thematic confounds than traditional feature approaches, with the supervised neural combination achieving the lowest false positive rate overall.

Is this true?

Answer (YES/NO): NO